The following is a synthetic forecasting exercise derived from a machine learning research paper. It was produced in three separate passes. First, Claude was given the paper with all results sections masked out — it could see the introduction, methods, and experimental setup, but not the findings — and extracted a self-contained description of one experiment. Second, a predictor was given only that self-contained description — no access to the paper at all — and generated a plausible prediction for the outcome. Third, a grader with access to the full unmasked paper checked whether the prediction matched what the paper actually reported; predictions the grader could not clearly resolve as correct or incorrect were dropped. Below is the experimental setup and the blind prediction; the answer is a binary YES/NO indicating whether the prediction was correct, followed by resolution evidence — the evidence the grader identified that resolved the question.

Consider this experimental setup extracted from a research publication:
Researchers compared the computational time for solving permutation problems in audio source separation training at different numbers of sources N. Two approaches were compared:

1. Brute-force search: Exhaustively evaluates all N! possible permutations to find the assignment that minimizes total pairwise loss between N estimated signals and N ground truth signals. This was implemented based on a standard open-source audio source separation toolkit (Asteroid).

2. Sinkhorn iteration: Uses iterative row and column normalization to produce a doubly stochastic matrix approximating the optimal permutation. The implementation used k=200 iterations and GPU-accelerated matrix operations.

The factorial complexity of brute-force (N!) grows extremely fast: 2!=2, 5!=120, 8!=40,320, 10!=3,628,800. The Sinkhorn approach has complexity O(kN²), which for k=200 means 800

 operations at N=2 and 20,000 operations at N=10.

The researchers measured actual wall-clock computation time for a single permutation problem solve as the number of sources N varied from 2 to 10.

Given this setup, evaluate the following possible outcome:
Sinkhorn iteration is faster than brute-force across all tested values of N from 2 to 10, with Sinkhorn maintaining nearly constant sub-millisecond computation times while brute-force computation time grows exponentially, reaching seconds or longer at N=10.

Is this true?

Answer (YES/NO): NO